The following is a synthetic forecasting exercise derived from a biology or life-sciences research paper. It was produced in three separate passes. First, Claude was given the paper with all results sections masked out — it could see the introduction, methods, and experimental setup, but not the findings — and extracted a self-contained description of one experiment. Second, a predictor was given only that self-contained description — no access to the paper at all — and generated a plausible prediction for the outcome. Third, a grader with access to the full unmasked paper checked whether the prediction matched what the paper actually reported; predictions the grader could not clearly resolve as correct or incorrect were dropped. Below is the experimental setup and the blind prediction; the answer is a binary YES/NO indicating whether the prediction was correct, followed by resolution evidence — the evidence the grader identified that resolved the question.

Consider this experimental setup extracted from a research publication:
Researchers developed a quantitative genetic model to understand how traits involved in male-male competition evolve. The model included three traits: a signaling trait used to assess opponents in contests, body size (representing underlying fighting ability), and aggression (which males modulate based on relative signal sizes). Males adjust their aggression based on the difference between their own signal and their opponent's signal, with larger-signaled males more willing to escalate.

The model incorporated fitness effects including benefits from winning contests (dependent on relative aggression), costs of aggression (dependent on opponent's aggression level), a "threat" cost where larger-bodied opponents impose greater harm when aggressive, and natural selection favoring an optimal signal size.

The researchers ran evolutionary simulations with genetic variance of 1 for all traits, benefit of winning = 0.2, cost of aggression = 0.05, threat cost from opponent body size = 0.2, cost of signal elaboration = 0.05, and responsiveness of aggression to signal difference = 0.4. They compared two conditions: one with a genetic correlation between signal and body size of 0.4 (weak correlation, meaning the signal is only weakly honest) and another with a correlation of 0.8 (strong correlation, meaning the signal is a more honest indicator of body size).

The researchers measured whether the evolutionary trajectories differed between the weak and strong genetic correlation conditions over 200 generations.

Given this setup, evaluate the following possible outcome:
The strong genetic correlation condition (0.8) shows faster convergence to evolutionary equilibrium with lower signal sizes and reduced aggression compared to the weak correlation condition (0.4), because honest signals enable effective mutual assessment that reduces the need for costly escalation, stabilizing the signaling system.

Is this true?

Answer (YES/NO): NO